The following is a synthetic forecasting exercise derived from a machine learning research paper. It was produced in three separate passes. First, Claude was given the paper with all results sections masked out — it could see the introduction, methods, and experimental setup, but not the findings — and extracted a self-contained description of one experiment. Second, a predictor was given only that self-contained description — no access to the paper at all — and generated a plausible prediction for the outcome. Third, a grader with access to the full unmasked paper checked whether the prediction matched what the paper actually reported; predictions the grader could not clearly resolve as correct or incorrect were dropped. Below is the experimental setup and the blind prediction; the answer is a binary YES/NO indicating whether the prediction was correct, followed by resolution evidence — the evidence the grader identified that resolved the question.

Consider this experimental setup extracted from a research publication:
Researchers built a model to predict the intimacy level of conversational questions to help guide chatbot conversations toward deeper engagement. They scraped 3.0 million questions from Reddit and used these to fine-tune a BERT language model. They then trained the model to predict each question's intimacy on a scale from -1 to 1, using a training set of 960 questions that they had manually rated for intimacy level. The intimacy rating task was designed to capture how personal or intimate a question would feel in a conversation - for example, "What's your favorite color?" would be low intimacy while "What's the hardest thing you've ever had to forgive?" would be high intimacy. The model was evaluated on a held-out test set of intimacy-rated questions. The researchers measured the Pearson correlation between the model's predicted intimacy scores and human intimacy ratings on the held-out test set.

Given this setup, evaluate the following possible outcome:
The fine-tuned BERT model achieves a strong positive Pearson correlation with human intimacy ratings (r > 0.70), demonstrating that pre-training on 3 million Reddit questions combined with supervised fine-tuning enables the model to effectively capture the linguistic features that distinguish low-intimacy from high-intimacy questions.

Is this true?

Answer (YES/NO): YES